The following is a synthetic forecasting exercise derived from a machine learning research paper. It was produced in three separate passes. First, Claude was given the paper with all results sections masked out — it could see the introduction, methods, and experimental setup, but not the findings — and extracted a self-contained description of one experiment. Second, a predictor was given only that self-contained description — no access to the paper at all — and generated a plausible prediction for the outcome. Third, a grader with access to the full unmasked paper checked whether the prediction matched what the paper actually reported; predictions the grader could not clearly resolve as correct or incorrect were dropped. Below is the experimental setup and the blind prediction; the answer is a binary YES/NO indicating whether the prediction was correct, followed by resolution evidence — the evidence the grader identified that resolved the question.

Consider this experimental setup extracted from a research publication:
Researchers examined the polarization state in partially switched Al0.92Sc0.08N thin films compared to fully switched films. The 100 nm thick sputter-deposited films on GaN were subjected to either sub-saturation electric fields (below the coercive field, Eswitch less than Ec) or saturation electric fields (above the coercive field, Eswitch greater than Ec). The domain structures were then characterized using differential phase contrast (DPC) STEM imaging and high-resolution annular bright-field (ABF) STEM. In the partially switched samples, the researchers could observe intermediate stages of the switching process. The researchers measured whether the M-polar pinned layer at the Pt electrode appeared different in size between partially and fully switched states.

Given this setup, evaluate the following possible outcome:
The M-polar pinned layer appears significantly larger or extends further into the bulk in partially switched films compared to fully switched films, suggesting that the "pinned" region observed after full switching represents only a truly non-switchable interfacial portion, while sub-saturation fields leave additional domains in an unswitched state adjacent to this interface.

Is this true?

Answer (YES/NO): YES